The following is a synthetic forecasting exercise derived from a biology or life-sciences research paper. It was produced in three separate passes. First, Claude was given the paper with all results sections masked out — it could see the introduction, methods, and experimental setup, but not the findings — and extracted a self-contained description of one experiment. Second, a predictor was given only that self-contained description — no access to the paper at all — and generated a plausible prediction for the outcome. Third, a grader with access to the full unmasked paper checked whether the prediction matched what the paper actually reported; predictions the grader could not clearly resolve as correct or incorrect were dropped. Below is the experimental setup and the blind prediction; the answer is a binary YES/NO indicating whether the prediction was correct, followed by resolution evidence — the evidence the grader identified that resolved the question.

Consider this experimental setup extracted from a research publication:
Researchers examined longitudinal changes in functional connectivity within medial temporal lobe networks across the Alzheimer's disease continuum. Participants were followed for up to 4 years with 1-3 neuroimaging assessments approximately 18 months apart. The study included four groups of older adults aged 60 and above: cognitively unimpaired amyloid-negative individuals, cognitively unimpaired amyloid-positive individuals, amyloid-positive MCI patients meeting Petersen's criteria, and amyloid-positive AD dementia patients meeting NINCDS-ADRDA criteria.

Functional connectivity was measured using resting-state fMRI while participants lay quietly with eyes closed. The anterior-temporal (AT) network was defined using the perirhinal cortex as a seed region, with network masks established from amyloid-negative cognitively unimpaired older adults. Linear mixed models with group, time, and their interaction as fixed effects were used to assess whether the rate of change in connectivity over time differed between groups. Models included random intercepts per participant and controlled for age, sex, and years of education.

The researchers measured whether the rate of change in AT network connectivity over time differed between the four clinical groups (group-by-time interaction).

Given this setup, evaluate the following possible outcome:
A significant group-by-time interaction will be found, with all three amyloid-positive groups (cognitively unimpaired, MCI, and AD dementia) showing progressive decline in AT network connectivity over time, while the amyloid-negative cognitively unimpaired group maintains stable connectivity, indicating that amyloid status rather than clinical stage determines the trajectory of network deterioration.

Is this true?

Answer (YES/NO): NO